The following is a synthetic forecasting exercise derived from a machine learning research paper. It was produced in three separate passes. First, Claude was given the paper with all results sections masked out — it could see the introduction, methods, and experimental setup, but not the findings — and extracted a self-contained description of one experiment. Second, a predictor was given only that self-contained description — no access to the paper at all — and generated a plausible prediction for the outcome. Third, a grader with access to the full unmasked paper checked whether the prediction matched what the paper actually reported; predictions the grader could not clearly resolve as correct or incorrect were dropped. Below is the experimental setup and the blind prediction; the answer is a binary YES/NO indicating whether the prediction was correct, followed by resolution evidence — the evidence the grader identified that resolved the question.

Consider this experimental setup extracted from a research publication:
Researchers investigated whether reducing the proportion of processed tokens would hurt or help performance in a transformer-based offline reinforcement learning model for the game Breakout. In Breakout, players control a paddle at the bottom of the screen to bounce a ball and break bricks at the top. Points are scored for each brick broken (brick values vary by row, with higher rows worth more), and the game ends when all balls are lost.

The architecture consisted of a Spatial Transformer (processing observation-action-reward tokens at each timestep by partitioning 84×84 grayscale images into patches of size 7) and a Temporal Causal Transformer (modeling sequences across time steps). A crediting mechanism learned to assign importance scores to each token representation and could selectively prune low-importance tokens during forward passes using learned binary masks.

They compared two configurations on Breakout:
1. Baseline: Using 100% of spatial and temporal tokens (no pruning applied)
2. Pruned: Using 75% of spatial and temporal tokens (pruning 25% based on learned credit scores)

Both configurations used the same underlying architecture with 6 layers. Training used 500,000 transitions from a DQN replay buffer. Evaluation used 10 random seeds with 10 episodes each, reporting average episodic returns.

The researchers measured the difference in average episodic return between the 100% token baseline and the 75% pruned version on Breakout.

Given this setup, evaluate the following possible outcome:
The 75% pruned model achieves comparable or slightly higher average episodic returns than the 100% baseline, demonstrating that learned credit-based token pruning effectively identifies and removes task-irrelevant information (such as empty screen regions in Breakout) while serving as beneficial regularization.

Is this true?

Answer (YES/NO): NO